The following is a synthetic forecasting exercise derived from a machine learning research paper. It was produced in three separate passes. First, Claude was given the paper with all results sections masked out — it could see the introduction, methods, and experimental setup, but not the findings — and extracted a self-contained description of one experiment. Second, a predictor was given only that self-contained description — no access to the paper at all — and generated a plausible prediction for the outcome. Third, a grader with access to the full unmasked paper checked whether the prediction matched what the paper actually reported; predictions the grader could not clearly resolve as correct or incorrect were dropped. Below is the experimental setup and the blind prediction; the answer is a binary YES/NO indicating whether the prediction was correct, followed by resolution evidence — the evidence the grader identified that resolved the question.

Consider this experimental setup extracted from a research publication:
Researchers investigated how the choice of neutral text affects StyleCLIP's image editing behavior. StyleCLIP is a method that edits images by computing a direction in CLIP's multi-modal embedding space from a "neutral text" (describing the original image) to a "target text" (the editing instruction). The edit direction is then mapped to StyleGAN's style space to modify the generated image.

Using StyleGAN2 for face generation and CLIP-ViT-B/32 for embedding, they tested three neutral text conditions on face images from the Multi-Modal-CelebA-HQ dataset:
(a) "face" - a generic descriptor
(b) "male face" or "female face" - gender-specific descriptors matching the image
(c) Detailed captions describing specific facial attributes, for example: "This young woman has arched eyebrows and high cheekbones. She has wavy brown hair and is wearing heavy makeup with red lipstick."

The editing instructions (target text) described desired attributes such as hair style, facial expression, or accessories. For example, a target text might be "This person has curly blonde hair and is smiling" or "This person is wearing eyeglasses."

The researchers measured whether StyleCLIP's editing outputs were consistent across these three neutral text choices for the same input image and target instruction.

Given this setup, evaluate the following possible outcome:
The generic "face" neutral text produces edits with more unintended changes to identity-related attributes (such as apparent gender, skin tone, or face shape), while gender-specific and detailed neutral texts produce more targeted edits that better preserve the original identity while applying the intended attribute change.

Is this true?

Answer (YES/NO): NO